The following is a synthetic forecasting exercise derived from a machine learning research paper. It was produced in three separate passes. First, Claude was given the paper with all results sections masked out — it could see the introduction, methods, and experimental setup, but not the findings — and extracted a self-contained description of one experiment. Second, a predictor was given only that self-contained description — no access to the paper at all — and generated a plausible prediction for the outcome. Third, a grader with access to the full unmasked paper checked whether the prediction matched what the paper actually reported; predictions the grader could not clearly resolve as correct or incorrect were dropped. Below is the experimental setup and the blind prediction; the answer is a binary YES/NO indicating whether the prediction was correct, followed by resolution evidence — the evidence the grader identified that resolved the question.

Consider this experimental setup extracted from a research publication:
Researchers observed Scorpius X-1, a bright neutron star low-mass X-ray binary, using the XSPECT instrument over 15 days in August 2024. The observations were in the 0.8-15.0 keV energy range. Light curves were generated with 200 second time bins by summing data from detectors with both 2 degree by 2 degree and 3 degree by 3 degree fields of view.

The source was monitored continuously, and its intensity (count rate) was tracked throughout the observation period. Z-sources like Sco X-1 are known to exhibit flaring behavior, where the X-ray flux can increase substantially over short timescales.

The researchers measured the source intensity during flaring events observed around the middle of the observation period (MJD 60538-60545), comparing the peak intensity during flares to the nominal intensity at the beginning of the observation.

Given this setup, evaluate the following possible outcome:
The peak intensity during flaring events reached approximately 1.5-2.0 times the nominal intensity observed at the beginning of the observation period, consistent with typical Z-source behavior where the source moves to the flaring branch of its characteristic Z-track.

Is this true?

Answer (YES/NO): YES